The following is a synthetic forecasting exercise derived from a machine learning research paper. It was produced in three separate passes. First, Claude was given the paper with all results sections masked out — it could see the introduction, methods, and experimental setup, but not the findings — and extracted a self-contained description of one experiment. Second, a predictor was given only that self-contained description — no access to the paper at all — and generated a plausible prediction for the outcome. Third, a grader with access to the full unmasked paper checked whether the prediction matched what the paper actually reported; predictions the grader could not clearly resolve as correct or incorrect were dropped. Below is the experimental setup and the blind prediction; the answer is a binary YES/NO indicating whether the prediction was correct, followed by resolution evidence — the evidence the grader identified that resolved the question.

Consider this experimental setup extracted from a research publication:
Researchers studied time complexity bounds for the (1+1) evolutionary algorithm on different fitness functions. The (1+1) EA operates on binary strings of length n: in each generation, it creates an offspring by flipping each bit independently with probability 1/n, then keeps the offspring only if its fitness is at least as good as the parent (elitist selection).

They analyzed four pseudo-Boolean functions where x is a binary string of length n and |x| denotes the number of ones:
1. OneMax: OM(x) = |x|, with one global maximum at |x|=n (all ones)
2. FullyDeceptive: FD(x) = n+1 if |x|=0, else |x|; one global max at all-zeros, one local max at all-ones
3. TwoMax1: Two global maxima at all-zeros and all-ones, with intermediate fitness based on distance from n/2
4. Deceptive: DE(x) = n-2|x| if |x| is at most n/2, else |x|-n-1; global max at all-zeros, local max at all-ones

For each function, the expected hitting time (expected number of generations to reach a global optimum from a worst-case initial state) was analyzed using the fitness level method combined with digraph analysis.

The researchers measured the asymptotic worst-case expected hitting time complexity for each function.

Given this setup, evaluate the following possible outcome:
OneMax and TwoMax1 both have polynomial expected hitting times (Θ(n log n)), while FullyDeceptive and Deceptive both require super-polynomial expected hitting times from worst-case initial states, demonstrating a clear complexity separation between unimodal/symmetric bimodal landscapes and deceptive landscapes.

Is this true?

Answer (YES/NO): YES